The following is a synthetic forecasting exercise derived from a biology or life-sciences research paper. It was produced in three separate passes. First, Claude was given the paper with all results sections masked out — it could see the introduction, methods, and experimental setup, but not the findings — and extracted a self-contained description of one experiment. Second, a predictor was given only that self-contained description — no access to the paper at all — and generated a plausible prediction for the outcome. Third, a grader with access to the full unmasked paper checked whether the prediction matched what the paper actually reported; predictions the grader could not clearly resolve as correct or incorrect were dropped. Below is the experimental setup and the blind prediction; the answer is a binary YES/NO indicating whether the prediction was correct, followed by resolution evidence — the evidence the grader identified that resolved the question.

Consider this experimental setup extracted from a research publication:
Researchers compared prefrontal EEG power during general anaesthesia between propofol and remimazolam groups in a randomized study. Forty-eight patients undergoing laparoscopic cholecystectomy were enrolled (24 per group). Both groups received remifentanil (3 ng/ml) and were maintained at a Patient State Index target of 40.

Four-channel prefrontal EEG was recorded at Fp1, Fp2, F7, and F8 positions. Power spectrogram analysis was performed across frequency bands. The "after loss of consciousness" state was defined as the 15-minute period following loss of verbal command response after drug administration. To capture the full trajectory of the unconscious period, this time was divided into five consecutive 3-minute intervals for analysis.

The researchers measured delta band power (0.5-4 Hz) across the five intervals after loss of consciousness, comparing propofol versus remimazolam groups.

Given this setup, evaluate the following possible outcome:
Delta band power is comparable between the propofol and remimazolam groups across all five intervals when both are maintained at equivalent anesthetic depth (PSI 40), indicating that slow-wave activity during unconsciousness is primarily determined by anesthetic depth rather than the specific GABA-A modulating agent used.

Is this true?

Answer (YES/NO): YES